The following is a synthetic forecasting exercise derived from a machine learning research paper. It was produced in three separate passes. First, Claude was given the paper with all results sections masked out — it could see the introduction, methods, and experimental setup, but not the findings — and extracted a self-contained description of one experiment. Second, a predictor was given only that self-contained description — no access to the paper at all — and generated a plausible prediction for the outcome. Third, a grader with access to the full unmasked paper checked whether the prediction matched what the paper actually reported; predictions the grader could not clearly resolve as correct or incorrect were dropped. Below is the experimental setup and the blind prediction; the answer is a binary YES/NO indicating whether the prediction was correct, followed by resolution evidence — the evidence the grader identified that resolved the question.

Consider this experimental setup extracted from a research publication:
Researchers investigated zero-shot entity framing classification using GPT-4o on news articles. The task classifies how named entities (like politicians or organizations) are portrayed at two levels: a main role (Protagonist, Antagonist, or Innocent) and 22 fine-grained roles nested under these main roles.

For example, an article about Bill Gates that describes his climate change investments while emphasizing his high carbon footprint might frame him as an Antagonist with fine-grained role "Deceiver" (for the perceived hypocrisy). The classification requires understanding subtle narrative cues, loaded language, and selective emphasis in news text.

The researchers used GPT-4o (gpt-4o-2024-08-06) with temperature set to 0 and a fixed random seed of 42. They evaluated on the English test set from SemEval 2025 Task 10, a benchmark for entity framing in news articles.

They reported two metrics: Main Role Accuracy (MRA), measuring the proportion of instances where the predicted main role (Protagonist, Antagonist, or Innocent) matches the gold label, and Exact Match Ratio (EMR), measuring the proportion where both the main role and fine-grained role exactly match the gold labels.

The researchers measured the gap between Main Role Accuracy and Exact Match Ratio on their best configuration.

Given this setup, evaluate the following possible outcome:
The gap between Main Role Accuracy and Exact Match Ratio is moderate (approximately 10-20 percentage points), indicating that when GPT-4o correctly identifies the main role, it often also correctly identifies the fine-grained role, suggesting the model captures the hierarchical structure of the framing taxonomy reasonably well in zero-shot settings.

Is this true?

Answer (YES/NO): NO